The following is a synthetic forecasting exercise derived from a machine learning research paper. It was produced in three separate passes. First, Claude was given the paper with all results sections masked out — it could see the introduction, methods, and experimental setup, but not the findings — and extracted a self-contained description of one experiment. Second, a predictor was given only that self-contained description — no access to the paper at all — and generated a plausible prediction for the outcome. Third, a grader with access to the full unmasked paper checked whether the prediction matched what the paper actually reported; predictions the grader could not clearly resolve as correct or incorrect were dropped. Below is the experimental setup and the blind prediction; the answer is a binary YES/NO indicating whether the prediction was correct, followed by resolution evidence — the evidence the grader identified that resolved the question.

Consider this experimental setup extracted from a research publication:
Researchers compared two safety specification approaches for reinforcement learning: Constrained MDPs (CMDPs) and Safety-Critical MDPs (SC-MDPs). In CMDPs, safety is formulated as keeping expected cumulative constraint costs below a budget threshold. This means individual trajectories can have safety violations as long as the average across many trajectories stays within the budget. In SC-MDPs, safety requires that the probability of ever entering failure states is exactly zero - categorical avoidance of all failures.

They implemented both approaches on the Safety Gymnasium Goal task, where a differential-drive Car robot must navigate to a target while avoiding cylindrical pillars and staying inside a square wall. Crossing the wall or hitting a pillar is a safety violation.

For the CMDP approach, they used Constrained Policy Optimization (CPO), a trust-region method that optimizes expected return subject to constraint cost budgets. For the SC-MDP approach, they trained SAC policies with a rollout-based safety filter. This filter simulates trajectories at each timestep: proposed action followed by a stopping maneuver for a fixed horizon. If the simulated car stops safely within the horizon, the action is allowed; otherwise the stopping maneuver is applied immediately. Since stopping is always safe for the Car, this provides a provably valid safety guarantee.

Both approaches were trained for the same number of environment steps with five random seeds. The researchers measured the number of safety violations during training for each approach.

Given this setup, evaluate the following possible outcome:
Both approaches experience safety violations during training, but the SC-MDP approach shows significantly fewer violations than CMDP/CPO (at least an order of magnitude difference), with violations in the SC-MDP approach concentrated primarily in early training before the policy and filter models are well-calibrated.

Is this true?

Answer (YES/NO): NO